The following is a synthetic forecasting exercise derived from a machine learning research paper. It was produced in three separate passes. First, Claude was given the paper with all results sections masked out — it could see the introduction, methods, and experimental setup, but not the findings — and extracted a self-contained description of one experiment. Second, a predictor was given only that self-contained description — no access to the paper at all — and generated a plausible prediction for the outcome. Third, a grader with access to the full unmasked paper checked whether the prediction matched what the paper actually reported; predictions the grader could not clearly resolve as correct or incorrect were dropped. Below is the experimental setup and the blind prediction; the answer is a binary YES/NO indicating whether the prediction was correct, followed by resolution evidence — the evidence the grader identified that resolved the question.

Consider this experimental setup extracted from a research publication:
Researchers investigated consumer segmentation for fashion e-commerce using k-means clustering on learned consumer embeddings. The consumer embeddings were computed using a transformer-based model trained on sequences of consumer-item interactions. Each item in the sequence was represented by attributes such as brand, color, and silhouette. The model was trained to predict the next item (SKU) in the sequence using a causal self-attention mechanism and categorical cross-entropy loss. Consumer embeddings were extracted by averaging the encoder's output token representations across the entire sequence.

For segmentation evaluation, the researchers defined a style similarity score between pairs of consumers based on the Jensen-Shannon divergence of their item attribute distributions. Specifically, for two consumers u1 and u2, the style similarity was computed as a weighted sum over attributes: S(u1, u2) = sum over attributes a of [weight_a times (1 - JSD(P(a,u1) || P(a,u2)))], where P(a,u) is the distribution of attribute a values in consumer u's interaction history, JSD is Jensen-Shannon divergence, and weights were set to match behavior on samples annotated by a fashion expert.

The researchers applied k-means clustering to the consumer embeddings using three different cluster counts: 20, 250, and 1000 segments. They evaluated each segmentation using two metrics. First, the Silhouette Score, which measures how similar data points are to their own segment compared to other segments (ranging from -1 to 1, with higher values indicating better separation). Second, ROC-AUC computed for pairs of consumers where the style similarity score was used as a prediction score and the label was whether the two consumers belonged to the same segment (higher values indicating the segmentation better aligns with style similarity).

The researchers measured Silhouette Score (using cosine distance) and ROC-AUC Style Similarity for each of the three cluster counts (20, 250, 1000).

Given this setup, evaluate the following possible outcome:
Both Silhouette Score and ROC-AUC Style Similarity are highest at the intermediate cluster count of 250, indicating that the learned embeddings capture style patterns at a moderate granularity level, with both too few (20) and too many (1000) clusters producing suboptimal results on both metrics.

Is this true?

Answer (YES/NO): NO